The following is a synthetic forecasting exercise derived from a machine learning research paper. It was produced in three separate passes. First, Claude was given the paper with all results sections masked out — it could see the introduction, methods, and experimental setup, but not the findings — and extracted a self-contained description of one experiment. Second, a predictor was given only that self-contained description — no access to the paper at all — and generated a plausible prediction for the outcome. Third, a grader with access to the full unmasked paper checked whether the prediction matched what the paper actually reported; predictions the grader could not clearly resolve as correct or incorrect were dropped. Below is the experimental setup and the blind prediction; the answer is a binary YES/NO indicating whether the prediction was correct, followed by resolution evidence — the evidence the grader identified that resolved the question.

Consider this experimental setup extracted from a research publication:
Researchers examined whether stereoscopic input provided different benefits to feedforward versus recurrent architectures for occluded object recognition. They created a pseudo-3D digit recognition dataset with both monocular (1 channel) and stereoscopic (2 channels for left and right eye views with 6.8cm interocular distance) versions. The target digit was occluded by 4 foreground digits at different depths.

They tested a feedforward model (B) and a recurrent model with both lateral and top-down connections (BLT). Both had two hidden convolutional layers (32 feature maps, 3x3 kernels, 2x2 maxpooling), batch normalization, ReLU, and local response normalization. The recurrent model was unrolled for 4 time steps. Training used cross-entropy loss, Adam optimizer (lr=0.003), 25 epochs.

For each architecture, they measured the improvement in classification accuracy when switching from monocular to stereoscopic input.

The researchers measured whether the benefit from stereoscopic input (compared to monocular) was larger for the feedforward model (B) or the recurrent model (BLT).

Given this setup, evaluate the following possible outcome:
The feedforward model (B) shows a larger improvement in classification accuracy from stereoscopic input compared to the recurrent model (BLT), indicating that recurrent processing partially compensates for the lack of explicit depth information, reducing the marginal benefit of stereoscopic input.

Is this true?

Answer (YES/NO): NO